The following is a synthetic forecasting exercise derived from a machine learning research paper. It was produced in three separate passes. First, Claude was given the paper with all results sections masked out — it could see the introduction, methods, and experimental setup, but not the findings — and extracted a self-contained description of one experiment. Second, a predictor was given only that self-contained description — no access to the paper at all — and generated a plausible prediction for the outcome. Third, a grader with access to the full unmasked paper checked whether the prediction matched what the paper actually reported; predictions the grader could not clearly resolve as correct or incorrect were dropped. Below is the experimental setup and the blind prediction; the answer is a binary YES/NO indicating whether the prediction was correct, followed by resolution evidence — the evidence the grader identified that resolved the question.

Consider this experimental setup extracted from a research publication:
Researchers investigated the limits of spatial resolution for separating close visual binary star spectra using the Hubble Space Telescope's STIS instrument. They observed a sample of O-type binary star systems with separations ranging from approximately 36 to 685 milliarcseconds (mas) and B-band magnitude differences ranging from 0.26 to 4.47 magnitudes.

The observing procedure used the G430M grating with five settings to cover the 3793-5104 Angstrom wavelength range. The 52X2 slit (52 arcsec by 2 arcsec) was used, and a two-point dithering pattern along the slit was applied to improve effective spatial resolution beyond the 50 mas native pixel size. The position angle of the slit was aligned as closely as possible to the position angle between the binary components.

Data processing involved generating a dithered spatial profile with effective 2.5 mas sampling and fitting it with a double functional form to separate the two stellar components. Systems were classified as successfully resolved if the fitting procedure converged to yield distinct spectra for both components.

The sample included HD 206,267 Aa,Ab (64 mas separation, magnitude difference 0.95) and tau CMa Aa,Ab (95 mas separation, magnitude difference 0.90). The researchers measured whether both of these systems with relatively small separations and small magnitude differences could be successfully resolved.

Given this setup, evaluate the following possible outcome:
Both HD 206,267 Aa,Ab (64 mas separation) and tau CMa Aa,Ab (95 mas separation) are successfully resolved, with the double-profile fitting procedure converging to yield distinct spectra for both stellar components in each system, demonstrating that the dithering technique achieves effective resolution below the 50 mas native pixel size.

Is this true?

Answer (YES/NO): YES